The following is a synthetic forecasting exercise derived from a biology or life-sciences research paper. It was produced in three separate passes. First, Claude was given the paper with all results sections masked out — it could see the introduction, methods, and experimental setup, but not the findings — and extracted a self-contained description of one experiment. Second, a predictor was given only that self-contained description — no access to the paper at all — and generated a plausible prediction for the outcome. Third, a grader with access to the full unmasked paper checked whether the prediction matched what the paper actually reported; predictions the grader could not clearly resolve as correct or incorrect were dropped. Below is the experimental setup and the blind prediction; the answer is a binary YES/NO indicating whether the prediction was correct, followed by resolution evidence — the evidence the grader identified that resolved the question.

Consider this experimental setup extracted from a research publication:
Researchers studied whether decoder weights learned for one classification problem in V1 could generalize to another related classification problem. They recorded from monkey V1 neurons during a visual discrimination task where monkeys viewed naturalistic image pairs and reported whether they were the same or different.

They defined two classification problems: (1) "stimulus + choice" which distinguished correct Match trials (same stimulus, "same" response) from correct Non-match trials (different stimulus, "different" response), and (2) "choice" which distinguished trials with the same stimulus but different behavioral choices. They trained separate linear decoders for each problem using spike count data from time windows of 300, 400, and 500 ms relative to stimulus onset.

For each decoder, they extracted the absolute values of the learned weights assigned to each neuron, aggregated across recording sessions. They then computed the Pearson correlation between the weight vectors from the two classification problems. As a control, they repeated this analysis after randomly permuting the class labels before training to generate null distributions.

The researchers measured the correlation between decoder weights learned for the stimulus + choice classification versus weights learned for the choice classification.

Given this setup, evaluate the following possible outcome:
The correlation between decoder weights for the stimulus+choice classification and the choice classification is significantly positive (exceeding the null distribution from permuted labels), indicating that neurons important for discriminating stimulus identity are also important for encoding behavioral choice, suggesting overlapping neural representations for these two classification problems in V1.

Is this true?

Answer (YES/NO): YES